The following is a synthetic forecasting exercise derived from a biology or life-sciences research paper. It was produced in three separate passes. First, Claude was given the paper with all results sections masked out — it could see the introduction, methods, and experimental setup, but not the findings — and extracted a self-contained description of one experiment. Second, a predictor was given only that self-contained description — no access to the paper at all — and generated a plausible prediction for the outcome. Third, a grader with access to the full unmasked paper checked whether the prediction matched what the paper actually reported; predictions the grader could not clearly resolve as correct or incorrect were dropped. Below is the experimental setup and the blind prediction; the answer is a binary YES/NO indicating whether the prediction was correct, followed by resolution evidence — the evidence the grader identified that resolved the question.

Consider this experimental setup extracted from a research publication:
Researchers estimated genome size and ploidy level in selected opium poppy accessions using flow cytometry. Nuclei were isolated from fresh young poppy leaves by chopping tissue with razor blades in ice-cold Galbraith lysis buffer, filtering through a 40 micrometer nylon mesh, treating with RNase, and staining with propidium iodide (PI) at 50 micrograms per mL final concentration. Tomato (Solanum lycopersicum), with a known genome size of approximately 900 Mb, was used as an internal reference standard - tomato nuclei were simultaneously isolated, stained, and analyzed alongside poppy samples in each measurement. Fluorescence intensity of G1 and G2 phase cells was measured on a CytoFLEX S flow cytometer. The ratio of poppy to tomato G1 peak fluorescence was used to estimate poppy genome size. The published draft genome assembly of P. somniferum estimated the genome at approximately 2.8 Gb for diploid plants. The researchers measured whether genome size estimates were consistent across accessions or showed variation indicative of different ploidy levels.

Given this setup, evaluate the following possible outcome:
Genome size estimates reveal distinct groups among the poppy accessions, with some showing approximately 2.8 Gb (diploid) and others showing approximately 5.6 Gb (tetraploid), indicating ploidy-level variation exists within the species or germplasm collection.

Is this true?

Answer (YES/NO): NO